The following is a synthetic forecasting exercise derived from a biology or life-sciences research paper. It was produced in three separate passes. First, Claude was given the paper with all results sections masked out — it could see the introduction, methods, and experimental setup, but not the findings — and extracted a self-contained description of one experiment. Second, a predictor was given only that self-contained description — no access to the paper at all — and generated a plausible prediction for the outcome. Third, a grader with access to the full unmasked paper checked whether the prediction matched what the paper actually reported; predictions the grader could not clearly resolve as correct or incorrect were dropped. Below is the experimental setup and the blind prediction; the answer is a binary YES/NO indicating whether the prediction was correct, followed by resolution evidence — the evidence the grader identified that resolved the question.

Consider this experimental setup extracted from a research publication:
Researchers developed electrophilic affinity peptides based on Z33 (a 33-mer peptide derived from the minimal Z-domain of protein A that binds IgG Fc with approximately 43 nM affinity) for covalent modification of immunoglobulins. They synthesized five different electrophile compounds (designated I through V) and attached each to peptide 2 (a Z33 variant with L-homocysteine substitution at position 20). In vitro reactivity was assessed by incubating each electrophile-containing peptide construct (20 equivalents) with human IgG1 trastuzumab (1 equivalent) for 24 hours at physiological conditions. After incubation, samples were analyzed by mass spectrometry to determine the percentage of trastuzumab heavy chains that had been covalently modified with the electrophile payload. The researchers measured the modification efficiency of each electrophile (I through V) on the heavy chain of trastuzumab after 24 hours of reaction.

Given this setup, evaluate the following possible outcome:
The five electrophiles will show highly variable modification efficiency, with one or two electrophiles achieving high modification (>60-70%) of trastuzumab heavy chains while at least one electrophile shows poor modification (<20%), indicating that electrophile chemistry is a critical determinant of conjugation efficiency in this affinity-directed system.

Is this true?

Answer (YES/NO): NO